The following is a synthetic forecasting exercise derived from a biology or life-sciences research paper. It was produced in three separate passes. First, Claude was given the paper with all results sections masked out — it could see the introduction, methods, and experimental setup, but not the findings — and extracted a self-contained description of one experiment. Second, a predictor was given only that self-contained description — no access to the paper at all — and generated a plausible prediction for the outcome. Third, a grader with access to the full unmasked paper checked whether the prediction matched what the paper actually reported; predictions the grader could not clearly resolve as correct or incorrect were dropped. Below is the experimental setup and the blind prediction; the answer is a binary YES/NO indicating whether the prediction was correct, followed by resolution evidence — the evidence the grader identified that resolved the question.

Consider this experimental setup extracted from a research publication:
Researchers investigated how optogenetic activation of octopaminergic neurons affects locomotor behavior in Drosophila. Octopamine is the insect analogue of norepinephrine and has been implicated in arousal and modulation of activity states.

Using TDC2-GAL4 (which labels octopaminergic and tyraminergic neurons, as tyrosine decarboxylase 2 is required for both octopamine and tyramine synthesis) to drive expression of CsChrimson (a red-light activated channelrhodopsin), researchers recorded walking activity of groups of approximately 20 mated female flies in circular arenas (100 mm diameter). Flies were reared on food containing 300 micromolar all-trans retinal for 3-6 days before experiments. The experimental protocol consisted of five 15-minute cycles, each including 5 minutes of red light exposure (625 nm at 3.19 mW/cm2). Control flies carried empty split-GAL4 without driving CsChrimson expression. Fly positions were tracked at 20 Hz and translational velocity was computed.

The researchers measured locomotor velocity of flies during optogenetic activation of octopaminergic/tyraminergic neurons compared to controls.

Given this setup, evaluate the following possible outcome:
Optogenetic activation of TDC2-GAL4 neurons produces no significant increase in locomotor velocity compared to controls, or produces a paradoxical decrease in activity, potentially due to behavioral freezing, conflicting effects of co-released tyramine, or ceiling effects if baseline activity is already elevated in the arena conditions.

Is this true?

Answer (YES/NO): NO